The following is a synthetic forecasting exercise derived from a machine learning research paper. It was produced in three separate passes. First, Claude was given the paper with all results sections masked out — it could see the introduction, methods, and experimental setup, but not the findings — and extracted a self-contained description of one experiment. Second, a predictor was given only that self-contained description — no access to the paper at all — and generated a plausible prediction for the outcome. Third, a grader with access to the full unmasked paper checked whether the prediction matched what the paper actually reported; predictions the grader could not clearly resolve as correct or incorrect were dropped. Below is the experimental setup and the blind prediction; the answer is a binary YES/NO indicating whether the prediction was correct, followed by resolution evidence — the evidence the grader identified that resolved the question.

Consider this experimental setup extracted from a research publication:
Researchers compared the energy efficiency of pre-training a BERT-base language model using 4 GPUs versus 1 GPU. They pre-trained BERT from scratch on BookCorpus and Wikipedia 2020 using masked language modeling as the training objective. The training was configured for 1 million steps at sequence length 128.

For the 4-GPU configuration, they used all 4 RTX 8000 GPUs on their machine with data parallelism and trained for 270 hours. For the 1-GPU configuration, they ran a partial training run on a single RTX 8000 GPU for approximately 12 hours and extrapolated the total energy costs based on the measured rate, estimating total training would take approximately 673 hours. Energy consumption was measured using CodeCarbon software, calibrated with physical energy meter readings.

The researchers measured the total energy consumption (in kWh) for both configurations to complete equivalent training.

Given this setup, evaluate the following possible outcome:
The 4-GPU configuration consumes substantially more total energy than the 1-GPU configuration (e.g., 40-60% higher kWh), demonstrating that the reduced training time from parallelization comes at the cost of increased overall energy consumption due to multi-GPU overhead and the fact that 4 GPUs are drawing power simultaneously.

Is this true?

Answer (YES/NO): NO